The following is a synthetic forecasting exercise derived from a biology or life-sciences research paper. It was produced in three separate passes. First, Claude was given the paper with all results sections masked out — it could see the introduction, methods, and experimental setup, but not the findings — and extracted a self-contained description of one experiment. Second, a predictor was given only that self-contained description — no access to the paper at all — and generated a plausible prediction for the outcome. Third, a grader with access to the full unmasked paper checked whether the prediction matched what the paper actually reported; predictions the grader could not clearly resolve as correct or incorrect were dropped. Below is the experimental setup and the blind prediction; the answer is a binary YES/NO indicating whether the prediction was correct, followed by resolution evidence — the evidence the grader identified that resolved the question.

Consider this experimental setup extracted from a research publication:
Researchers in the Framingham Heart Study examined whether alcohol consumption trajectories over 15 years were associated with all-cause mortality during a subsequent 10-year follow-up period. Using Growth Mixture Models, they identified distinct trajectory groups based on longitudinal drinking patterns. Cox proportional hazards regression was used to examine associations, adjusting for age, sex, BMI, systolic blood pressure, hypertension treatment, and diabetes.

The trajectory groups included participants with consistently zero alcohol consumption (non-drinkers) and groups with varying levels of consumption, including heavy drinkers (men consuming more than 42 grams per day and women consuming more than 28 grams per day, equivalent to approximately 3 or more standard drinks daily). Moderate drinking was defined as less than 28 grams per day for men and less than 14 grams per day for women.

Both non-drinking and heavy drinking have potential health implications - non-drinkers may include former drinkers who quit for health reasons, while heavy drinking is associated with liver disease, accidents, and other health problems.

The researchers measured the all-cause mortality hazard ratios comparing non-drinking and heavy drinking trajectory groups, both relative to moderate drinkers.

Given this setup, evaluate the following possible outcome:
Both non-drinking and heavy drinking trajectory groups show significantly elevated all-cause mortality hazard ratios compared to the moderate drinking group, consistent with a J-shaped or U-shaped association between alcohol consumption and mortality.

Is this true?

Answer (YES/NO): NO